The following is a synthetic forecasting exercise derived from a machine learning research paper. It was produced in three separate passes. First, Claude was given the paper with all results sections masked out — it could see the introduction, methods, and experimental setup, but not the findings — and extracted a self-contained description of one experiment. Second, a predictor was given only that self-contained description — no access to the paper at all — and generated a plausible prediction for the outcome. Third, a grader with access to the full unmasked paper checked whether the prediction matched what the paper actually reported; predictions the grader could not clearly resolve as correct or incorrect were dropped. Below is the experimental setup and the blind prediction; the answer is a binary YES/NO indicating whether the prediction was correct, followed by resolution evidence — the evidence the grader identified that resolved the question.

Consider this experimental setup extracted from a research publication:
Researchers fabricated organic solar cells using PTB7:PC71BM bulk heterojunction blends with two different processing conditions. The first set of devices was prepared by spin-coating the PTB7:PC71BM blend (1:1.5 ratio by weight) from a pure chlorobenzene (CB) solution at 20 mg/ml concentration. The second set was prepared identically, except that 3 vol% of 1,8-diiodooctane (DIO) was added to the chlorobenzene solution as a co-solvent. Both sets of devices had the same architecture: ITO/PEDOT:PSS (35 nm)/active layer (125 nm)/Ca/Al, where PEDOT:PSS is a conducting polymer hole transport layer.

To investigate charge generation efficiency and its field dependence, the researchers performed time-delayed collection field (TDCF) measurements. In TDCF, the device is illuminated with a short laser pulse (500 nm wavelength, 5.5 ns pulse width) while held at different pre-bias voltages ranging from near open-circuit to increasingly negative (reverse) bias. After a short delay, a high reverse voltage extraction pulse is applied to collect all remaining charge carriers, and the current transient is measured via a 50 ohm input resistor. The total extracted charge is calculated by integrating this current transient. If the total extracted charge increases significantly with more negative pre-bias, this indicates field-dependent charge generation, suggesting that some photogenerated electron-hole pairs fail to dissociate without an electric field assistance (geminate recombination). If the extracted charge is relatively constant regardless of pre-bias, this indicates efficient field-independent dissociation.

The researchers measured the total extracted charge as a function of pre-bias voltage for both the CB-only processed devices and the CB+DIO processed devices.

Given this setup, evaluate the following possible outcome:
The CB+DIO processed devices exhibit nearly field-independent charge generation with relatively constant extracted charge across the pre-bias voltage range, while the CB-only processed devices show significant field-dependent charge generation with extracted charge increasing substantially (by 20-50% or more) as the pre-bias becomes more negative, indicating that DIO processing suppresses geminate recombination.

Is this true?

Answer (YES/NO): NO